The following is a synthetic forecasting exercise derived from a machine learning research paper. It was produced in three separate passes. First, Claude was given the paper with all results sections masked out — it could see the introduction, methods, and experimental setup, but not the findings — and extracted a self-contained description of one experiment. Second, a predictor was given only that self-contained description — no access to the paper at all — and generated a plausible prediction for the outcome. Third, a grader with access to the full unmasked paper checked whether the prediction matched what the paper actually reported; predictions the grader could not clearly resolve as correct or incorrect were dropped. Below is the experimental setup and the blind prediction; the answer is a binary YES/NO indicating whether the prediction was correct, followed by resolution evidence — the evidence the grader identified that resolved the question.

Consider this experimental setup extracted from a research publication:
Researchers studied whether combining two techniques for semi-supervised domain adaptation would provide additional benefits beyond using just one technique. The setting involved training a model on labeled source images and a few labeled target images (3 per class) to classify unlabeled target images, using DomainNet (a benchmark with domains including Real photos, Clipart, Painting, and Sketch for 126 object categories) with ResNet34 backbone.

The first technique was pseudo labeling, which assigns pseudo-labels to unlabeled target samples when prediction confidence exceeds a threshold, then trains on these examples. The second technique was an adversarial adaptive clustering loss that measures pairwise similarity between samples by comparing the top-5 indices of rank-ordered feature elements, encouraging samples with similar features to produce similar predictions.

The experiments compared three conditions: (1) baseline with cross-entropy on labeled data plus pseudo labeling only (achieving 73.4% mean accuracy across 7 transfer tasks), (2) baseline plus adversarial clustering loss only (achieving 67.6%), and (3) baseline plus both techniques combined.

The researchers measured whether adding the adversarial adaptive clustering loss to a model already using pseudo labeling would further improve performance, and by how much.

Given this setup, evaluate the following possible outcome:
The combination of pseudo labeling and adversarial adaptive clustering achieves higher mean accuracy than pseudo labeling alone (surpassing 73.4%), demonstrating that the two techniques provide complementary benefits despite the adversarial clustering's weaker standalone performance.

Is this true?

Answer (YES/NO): YES